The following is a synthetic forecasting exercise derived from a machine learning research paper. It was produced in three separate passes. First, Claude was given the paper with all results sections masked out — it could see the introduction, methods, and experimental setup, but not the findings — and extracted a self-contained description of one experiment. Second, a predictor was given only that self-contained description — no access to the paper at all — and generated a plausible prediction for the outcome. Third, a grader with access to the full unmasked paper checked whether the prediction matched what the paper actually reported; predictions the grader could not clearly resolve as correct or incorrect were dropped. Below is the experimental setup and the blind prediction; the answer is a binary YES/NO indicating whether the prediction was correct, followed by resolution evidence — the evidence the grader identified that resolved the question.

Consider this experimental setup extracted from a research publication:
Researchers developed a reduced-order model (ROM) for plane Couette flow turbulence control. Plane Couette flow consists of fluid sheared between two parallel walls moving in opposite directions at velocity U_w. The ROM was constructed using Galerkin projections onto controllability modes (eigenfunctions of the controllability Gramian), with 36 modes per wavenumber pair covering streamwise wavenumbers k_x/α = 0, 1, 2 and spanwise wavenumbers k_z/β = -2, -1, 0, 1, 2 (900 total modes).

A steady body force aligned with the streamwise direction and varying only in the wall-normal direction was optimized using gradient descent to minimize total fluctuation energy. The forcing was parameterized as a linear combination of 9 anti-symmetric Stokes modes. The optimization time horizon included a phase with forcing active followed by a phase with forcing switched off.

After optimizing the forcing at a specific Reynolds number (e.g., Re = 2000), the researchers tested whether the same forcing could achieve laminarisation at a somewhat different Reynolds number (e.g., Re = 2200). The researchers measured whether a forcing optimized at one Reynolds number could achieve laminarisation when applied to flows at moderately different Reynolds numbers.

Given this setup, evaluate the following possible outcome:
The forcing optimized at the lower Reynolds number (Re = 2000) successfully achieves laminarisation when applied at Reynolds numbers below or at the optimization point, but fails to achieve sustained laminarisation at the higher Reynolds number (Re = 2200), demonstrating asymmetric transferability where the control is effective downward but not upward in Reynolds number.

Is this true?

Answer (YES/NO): NO